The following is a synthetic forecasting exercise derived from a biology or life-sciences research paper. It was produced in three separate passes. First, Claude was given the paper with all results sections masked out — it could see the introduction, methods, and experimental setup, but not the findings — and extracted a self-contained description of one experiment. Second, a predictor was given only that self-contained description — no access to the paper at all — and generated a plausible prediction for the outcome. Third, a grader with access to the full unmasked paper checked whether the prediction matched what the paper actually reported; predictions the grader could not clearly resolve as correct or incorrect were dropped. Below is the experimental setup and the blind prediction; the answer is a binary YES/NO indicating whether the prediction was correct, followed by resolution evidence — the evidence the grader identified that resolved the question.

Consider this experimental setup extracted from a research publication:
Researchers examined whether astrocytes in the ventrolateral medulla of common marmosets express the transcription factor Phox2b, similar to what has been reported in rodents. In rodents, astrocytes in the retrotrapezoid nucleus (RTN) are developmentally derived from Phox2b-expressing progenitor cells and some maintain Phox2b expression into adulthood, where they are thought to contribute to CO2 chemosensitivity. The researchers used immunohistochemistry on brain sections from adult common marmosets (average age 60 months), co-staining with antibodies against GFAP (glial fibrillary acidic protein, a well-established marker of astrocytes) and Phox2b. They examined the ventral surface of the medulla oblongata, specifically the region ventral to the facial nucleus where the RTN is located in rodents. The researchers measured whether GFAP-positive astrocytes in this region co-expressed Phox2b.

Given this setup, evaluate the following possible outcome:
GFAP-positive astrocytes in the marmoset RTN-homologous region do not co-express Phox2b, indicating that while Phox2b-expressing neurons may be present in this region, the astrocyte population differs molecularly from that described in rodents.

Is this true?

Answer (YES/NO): NO